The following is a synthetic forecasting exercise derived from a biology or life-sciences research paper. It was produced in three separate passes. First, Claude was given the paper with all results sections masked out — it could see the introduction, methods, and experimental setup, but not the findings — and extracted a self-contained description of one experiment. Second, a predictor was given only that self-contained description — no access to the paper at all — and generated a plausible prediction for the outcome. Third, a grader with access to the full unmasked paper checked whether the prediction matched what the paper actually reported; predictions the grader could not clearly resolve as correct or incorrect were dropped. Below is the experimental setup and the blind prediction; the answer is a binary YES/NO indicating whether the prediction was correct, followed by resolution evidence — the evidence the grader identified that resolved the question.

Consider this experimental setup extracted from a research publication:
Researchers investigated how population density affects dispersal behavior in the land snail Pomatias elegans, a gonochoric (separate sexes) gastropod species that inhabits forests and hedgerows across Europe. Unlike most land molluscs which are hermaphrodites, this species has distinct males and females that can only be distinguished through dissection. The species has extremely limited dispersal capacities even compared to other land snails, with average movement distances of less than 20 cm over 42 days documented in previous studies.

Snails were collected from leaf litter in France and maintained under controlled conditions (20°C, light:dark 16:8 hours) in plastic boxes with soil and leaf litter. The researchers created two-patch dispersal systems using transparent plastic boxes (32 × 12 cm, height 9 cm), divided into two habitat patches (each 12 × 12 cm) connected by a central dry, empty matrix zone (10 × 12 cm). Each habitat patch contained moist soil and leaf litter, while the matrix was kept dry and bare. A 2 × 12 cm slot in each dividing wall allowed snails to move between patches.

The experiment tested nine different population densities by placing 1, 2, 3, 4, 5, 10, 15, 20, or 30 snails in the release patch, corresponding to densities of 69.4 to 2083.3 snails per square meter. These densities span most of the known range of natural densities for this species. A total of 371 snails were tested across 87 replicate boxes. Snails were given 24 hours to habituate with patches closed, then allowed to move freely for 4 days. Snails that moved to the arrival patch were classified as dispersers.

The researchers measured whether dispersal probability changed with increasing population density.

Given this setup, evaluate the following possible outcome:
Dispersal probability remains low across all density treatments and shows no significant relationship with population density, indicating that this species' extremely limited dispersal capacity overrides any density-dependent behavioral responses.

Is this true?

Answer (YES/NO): NO